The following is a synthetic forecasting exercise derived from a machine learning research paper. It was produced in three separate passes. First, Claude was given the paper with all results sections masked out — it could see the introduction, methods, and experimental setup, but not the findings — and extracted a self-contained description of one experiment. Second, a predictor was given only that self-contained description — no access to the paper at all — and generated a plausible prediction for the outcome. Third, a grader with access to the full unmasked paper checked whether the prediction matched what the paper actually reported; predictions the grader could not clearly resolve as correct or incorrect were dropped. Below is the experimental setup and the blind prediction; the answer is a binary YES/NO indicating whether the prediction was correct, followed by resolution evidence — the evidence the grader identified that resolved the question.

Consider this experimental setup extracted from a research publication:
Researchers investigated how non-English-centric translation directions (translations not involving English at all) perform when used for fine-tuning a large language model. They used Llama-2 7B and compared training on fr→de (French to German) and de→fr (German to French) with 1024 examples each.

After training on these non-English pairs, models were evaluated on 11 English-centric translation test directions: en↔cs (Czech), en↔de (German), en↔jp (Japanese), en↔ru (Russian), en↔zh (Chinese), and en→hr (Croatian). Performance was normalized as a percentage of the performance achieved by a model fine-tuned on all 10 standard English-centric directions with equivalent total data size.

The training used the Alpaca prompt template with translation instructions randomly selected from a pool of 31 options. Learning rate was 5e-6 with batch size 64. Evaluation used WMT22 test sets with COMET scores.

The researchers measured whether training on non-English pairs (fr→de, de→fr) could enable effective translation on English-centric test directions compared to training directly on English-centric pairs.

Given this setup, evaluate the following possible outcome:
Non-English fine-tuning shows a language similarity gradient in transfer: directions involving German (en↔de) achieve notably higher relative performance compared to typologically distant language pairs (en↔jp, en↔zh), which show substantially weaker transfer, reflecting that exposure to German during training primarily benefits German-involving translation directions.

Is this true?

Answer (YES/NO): NO